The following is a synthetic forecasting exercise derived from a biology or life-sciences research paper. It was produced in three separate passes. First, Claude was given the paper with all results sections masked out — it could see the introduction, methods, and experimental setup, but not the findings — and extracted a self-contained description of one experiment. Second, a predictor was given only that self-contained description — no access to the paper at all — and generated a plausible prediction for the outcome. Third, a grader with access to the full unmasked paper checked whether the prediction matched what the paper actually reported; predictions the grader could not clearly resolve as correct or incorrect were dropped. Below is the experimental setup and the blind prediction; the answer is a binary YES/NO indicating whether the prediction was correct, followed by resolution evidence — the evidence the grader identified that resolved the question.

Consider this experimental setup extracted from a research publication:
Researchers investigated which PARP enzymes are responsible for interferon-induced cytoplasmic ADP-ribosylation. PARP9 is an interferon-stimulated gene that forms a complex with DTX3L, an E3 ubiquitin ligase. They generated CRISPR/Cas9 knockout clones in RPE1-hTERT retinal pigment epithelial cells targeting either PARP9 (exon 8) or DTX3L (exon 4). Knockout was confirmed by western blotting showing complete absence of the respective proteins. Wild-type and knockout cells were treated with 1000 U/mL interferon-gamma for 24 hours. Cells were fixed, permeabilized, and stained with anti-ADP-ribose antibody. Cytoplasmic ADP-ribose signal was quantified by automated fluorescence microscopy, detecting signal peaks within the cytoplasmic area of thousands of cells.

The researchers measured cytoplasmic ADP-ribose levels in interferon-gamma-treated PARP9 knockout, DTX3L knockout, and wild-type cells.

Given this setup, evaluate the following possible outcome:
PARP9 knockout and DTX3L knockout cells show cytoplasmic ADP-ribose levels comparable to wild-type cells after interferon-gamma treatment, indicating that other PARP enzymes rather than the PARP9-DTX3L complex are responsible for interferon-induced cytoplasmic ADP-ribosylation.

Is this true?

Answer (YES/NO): NO